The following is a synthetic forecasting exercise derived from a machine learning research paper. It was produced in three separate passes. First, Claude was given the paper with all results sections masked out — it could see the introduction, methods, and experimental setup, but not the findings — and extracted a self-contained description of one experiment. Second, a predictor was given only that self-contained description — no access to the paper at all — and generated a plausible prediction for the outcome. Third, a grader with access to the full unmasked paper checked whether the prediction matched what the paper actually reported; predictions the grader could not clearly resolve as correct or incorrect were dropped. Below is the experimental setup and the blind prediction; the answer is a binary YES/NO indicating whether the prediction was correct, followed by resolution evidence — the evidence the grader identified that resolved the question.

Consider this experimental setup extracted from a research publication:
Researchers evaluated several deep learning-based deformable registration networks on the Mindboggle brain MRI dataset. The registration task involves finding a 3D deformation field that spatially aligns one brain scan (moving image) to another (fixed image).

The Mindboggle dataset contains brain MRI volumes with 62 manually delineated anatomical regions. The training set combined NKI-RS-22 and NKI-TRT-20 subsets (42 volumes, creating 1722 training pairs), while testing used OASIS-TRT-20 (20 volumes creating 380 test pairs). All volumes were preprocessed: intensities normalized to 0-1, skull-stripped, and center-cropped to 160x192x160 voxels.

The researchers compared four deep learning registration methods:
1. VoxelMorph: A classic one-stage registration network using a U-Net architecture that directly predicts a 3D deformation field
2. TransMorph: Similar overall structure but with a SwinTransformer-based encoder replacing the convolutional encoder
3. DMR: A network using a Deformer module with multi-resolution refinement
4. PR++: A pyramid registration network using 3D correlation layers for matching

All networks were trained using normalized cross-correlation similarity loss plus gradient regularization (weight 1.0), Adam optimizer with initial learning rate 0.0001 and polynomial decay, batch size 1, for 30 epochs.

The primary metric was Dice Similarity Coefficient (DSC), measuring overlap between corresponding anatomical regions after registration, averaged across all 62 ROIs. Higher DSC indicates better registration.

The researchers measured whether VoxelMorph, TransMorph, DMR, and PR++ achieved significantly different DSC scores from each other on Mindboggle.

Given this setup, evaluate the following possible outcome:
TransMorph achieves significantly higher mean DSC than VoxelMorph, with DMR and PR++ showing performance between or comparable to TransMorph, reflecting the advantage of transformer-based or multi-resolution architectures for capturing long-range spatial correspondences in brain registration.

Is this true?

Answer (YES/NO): YES